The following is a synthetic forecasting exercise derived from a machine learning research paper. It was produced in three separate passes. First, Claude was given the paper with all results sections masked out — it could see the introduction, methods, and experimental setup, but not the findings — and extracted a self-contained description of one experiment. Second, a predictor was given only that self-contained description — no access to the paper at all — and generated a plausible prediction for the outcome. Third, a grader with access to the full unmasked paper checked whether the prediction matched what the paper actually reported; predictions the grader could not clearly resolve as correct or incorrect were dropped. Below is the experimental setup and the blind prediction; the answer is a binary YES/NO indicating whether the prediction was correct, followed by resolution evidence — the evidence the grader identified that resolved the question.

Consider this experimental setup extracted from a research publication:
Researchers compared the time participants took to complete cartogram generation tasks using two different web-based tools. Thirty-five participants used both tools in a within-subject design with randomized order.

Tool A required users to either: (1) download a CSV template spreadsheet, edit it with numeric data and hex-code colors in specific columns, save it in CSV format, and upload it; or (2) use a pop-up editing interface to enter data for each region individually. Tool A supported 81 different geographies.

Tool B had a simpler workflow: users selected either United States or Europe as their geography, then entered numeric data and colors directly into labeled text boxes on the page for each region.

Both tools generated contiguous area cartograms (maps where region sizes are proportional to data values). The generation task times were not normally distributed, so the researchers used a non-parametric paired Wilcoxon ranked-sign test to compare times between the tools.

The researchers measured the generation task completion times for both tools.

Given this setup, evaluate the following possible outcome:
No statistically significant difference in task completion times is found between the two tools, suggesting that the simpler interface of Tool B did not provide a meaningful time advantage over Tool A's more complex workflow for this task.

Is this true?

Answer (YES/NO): NO